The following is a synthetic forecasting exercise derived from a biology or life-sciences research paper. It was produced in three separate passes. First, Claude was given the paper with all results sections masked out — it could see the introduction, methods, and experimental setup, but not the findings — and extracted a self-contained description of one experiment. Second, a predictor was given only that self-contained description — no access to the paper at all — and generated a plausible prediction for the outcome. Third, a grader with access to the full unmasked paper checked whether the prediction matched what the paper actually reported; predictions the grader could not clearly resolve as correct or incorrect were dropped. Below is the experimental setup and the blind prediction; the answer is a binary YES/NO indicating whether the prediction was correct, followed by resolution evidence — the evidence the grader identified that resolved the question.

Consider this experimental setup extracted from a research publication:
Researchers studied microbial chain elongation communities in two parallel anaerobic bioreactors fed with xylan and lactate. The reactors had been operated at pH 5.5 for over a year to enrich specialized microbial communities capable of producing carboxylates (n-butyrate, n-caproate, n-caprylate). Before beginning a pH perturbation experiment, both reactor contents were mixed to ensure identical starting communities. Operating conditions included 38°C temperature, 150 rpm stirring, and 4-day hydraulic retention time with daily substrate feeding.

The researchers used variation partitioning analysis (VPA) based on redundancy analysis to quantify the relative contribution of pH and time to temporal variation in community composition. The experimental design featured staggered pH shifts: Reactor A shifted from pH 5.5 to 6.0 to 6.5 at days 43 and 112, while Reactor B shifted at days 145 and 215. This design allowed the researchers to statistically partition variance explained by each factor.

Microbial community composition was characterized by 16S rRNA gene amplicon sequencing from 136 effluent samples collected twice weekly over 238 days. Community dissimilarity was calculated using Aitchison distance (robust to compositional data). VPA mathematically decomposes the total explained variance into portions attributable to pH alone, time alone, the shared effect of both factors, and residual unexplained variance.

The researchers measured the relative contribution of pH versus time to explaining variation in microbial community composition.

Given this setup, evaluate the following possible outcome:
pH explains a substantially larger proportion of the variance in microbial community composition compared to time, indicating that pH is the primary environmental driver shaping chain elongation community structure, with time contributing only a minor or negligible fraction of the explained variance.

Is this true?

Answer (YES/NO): YES